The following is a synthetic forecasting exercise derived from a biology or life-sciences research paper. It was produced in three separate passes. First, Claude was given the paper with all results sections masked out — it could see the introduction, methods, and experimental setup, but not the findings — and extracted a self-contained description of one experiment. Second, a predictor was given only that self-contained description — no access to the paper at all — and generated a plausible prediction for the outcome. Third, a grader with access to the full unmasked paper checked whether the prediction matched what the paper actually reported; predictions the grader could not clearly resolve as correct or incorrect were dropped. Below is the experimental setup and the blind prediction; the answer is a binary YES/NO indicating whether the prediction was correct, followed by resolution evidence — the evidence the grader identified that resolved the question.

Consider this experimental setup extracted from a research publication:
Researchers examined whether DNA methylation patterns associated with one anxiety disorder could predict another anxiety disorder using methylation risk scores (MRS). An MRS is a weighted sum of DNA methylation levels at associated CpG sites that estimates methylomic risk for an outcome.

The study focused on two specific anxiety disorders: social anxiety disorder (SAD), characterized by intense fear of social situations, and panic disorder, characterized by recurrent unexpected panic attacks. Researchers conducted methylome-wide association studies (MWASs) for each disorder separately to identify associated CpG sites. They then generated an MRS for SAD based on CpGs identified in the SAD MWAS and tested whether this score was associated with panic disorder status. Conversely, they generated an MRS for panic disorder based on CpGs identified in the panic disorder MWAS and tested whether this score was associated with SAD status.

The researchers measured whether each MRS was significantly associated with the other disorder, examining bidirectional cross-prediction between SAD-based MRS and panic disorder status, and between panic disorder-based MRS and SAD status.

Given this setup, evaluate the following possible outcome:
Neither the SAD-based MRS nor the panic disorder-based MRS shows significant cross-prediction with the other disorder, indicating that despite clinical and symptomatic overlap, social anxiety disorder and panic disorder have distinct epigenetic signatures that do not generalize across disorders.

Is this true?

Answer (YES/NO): NO